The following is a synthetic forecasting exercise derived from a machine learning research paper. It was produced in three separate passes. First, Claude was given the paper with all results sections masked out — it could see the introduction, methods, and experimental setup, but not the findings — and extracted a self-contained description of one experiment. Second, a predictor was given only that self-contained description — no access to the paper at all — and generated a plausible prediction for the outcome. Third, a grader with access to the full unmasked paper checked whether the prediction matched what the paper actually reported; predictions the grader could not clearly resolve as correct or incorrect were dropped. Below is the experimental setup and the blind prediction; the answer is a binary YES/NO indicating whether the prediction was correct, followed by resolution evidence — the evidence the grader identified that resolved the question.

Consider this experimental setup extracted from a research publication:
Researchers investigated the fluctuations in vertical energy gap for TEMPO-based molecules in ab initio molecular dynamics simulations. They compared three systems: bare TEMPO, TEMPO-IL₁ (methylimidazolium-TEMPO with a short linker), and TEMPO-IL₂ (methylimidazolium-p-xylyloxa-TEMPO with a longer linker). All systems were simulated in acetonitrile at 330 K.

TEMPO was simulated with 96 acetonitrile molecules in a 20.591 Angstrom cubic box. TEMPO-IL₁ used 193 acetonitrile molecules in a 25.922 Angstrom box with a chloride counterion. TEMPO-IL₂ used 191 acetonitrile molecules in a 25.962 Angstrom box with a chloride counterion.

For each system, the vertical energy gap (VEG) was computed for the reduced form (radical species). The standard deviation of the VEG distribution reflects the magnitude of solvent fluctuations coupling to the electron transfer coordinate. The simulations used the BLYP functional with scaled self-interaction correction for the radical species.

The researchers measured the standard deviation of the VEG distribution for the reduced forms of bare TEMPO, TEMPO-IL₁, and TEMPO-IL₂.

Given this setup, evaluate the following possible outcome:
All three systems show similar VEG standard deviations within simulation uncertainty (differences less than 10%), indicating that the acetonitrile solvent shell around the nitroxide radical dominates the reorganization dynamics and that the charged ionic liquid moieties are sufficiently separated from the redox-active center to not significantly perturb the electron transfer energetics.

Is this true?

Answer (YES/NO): NO